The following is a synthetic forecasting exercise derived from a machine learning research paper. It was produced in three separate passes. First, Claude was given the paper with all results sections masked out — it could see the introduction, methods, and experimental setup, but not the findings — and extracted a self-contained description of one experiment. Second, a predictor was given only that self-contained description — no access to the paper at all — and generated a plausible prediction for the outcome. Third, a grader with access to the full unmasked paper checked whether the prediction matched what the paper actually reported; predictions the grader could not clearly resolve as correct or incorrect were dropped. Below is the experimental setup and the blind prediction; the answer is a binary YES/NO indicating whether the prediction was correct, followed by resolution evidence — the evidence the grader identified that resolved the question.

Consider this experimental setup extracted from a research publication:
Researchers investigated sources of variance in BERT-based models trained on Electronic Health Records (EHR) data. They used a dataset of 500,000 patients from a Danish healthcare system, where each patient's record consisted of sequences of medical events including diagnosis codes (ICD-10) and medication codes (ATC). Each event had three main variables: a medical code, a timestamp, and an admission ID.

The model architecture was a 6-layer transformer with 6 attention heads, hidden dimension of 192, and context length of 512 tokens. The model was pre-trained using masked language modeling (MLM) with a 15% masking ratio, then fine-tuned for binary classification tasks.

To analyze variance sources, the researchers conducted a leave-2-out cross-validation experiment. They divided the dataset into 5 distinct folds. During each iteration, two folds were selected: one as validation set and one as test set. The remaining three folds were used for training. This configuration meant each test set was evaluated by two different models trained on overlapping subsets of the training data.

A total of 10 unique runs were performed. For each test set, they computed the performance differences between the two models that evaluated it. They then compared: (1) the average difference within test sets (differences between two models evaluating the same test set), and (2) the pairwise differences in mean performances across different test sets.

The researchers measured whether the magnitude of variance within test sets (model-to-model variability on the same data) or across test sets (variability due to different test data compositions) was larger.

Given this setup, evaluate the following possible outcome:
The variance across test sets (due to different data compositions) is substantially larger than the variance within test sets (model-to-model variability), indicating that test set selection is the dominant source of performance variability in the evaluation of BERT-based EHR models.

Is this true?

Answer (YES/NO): YES